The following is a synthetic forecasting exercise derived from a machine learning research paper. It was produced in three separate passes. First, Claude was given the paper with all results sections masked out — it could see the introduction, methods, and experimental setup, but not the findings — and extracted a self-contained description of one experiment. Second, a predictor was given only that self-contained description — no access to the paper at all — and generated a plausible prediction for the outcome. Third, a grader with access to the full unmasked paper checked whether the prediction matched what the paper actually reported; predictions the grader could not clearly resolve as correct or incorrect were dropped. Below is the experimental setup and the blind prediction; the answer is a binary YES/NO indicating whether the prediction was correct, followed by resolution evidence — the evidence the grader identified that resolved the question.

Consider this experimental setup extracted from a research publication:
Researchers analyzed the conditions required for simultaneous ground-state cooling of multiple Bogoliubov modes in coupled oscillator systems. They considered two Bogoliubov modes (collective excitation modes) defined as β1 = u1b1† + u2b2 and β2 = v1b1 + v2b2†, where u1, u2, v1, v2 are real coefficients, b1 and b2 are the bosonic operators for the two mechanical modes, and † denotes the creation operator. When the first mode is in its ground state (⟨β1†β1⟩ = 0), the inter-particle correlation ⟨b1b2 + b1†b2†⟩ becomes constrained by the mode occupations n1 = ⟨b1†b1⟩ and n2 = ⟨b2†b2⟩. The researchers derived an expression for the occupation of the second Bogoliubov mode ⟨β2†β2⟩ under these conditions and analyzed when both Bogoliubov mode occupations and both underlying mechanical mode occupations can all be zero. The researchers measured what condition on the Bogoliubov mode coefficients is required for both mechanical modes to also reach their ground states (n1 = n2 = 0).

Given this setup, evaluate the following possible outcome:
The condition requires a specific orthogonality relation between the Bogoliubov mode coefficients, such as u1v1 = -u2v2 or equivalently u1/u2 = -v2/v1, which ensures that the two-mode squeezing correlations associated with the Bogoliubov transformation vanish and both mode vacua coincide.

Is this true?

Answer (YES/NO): NO